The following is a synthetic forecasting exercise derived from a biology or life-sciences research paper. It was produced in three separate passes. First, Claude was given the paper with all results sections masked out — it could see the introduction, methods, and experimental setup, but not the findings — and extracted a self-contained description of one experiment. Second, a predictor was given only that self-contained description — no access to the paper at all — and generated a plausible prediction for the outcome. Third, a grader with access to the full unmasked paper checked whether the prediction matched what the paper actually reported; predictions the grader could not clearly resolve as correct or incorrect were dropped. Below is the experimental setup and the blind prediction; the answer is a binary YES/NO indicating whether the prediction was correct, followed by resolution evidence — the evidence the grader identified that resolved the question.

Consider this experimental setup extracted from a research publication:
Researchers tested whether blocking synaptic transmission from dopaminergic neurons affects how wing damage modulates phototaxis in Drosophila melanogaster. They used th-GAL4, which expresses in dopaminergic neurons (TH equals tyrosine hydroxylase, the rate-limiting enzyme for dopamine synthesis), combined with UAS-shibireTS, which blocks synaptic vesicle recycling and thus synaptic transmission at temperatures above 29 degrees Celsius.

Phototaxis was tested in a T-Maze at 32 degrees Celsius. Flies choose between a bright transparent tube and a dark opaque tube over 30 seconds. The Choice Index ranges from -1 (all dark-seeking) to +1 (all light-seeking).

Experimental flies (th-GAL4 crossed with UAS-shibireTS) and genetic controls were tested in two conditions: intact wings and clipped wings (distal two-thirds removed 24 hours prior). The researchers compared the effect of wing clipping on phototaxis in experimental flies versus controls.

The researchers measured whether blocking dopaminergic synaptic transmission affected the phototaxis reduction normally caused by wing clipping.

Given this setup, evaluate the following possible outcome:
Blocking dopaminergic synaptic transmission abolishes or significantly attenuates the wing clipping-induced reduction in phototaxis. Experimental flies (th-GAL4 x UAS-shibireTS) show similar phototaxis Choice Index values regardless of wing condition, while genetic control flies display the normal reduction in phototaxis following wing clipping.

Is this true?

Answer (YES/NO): YES